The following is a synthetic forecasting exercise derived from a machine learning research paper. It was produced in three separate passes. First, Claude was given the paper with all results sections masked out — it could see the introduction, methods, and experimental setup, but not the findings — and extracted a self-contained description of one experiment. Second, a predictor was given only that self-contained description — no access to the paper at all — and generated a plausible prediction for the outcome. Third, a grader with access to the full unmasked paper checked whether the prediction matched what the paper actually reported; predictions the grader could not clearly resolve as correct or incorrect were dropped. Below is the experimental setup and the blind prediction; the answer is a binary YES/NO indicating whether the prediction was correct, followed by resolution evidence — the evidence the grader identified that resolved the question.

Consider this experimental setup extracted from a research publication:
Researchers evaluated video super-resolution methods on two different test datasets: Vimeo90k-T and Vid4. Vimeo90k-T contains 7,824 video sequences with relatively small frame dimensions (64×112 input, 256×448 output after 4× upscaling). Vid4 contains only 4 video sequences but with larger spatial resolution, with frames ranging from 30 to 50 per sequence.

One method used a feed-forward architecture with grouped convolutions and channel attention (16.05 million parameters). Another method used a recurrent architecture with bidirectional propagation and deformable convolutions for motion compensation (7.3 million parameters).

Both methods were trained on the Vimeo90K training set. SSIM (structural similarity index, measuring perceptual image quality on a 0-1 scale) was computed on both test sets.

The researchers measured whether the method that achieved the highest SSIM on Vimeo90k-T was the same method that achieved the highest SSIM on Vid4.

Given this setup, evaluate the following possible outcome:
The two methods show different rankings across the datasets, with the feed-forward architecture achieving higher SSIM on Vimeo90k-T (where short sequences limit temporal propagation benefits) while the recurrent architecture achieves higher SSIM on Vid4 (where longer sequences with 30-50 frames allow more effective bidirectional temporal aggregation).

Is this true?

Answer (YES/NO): YES